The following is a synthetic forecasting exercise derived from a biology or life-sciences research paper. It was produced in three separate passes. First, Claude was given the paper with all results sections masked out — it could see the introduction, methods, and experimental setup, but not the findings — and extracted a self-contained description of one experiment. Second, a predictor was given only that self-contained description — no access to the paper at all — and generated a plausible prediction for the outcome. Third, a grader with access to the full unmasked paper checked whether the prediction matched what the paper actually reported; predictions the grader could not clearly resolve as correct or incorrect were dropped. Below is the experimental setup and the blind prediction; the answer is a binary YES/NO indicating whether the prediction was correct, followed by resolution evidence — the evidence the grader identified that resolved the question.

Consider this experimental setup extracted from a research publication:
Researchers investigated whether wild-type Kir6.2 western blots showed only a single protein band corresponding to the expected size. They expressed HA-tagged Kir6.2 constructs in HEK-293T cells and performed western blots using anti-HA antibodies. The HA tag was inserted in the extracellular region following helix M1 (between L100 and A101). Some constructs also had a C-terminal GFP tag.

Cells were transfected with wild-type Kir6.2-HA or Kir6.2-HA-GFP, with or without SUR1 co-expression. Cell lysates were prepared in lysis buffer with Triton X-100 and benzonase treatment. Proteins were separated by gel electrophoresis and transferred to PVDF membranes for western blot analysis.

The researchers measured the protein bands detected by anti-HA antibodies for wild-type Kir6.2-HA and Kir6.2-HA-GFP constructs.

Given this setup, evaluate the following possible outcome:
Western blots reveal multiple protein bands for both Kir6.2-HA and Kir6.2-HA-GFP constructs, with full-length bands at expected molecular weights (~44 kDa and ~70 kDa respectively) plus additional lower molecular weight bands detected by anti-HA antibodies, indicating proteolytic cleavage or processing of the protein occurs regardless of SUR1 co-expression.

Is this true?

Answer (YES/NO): NO